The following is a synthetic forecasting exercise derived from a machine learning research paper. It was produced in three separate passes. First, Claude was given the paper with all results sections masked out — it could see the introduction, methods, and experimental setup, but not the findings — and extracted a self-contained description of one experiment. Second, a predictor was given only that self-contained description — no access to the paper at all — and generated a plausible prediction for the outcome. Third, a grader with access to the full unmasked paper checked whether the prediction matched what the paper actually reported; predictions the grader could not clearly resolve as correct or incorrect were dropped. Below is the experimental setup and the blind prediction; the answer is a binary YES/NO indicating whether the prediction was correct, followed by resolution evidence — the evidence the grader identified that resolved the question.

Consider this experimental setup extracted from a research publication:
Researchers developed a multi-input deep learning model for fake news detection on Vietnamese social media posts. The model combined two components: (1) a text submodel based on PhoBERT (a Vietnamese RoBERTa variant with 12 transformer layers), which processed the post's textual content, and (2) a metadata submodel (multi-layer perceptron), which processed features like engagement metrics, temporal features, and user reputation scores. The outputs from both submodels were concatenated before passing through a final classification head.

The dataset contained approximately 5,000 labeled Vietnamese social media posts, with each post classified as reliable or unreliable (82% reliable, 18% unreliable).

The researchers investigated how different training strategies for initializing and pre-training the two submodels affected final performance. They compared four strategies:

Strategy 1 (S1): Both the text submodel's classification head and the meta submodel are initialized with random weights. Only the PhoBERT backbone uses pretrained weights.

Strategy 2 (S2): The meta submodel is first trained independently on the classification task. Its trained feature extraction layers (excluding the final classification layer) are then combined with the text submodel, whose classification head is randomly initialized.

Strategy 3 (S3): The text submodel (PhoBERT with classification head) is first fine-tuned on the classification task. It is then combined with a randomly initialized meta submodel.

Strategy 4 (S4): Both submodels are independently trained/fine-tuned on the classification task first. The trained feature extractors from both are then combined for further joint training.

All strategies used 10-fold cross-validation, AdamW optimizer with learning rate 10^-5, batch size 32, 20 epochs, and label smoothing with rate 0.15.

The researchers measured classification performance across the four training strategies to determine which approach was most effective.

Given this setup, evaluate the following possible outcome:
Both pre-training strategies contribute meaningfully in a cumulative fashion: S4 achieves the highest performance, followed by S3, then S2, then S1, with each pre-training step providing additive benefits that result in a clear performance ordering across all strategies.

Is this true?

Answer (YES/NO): YES